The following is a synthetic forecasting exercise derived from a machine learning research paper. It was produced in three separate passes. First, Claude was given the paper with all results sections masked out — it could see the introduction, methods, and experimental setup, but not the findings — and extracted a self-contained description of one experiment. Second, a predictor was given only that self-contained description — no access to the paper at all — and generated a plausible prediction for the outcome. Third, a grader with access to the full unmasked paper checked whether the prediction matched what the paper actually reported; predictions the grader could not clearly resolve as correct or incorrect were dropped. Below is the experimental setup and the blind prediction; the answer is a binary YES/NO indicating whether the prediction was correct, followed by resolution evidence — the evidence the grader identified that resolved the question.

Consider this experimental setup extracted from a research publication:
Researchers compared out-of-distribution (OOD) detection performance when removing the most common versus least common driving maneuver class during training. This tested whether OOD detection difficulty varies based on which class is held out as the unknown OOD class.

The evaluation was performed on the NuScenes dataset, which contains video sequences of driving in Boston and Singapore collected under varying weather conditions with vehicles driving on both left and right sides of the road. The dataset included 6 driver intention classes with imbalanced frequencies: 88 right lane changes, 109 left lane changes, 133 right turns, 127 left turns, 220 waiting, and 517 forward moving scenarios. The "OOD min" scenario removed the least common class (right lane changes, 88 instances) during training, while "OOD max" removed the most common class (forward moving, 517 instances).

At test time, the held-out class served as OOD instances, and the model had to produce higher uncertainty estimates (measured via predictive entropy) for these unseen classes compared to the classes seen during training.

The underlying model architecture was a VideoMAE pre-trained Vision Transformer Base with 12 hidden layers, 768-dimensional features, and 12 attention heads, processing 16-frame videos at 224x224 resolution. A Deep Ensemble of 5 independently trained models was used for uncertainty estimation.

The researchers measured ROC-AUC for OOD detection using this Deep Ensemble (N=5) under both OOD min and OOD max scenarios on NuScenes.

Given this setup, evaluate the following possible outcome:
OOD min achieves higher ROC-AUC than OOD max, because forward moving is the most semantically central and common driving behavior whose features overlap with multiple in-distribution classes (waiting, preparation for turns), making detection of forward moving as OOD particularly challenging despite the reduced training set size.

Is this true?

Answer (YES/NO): NO